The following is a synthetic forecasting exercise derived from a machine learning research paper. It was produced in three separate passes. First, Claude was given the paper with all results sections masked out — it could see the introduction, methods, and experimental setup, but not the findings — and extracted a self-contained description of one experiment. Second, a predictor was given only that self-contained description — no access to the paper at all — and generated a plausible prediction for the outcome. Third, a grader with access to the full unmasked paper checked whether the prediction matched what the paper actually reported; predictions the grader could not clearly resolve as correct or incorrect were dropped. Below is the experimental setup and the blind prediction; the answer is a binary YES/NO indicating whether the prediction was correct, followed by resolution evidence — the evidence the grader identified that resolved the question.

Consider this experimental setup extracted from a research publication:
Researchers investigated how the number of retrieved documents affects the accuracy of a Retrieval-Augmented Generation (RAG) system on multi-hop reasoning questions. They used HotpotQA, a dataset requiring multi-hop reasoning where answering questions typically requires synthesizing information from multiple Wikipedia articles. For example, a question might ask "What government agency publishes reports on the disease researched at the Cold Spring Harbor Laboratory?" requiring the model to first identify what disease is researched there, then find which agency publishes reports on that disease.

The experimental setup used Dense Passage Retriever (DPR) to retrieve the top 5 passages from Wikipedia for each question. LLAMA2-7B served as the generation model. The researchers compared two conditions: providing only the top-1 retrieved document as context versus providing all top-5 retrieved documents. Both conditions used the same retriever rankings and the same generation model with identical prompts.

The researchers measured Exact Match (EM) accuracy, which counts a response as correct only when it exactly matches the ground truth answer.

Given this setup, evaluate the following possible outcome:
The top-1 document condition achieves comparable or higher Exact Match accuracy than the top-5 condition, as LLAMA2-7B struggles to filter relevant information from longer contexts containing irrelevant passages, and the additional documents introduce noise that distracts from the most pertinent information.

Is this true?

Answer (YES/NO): YES